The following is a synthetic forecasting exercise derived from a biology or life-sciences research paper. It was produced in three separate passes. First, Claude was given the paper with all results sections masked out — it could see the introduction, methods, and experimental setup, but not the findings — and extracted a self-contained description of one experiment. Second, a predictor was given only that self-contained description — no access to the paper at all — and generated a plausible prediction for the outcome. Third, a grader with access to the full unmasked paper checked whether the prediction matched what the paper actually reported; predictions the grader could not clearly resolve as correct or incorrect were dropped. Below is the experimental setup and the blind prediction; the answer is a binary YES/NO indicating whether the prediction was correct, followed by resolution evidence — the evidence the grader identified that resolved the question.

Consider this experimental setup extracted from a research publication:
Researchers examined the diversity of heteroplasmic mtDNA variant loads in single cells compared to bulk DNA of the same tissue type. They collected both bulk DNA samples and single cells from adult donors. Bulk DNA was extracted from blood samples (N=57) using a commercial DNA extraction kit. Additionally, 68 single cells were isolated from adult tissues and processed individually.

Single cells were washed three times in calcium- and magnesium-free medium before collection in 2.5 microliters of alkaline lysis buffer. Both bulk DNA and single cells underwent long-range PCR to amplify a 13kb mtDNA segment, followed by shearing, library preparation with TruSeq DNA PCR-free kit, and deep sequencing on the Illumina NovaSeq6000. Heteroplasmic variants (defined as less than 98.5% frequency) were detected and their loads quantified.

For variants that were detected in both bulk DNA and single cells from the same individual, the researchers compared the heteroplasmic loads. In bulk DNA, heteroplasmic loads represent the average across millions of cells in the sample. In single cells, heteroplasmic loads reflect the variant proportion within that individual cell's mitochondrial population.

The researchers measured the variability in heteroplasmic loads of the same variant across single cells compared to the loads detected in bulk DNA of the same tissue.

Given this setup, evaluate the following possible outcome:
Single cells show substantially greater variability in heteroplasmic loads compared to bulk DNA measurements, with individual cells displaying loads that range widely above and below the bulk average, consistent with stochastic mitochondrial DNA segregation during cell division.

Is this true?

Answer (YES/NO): YES